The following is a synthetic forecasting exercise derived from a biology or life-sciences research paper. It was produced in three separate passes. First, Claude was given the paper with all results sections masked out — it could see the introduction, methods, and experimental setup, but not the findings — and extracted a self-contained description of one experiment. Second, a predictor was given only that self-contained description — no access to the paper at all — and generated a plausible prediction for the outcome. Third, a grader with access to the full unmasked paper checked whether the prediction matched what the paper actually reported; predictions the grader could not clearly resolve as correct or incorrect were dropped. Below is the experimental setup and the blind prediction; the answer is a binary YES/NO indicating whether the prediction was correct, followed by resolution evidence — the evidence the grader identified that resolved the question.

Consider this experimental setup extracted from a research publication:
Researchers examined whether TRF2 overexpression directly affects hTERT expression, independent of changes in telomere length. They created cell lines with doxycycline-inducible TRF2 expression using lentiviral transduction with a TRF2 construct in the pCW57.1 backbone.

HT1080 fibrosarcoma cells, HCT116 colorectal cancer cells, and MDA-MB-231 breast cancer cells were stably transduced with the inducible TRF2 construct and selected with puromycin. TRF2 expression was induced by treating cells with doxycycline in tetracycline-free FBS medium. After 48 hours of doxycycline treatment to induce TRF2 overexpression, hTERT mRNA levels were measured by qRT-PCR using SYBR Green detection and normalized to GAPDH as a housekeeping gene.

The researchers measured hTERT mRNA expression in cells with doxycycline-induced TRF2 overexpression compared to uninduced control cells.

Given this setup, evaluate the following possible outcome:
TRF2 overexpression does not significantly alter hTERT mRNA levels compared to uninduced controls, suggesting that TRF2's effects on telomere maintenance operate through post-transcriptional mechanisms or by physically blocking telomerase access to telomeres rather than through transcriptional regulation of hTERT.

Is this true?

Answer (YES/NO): NO